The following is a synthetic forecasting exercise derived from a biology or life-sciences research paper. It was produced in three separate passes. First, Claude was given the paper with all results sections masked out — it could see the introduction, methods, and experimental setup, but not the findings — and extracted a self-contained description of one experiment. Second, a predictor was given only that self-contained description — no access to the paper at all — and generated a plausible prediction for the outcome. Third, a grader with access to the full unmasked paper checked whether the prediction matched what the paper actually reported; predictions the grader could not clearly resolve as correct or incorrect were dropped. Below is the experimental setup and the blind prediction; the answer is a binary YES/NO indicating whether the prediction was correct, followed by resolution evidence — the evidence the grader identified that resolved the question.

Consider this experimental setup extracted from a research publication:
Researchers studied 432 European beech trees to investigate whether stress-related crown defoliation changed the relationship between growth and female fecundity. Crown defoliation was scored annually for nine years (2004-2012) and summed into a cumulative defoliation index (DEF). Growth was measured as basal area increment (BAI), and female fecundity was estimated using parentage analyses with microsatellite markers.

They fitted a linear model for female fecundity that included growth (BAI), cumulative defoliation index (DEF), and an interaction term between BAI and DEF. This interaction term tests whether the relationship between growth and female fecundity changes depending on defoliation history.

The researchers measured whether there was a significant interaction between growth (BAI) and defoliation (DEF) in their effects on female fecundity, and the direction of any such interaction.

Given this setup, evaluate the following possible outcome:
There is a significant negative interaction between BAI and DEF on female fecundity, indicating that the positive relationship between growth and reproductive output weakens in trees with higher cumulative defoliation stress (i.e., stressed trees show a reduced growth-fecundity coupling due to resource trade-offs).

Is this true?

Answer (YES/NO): YES